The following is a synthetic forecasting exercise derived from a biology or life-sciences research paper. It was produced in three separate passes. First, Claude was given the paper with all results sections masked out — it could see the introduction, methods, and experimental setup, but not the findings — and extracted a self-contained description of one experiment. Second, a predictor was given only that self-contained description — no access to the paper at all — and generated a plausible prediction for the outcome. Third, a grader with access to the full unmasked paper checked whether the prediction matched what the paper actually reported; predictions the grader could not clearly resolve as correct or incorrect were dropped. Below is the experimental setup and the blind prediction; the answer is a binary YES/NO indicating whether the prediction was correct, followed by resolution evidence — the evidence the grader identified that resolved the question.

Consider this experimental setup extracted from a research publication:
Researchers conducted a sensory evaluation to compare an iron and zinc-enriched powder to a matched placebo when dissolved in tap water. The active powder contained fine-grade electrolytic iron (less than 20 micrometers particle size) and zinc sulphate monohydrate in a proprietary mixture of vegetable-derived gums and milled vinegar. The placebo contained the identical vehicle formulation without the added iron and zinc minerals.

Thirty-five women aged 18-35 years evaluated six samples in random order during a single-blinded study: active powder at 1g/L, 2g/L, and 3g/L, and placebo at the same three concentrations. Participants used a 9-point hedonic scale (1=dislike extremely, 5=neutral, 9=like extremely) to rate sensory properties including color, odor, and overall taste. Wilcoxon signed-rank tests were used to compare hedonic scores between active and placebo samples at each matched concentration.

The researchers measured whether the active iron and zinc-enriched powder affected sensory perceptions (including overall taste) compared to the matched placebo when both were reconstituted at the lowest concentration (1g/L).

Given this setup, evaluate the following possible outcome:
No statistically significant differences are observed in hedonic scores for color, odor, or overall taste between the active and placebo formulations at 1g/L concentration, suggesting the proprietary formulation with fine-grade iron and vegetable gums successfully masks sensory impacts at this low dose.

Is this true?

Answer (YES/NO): NO